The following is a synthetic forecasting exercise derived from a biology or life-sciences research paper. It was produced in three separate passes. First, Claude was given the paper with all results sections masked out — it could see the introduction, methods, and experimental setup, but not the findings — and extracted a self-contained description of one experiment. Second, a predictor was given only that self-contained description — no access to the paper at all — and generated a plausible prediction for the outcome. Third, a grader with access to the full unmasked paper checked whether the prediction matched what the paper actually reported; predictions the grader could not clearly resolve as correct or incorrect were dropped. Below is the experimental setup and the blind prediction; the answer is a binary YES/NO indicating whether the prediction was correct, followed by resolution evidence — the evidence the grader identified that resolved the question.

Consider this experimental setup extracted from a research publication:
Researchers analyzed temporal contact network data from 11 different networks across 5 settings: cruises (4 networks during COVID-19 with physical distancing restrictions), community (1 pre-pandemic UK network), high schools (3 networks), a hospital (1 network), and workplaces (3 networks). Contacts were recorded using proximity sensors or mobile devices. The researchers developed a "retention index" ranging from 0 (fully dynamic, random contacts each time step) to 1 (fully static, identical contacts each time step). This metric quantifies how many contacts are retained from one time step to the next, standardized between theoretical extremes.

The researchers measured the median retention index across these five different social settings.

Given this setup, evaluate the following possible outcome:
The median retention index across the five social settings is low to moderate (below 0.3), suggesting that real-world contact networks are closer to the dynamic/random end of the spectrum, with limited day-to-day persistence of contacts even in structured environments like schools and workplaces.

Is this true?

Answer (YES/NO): NO